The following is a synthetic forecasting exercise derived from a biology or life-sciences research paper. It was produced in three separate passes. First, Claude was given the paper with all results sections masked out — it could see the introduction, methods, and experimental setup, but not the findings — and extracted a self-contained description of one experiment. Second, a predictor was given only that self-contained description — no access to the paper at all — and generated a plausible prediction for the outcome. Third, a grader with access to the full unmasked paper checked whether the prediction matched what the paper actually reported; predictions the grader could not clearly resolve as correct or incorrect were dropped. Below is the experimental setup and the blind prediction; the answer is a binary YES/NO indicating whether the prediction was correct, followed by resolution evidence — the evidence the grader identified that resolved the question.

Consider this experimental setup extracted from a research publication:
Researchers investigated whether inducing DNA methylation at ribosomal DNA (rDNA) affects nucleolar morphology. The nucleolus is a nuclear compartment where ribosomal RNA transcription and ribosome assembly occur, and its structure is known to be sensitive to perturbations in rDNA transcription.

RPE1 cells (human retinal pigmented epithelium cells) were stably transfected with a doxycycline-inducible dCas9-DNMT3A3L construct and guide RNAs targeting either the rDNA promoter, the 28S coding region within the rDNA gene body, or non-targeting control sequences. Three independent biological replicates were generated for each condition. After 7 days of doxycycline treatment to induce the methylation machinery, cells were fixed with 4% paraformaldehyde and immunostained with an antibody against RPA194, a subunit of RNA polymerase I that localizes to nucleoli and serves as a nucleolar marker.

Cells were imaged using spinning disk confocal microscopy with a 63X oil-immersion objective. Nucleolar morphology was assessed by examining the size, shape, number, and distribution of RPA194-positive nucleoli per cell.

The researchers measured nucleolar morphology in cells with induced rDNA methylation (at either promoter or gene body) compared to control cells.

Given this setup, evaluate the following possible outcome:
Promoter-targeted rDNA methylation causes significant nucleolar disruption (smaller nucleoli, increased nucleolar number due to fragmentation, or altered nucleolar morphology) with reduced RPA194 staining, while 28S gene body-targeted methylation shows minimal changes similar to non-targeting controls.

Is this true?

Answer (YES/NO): NO